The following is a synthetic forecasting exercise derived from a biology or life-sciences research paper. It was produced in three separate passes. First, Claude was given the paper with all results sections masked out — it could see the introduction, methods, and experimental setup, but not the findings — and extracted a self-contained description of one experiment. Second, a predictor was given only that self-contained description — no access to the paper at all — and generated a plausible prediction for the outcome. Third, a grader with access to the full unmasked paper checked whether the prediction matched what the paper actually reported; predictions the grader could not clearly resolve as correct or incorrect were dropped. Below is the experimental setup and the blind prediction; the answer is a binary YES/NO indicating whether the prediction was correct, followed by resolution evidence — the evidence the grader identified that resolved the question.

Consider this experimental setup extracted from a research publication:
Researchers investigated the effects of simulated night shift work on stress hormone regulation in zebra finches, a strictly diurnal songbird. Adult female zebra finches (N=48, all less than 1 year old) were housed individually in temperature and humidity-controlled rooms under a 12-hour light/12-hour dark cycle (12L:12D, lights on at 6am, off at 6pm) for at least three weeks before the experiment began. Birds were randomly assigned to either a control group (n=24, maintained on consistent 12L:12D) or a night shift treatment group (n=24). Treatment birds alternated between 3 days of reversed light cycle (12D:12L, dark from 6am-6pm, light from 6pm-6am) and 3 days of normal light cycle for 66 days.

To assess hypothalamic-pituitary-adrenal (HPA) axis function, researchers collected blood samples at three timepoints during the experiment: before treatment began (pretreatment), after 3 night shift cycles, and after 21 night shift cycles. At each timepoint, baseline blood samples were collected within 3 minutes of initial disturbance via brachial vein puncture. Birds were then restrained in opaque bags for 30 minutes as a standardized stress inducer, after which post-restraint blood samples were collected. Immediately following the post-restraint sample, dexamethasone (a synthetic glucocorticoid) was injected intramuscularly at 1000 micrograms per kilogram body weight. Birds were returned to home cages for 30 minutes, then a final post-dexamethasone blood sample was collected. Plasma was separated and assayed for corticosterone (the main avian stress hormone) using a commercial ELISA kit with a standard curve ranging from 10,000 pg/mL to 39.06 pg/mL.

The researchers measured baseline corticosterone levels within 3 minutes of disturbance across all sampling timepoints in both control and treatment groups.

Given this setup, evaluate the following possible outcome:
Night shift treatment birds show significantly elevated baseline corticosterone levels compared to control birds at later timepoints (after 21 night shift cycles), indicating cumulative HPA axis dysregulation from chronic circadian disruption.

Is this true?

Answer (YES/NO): NO